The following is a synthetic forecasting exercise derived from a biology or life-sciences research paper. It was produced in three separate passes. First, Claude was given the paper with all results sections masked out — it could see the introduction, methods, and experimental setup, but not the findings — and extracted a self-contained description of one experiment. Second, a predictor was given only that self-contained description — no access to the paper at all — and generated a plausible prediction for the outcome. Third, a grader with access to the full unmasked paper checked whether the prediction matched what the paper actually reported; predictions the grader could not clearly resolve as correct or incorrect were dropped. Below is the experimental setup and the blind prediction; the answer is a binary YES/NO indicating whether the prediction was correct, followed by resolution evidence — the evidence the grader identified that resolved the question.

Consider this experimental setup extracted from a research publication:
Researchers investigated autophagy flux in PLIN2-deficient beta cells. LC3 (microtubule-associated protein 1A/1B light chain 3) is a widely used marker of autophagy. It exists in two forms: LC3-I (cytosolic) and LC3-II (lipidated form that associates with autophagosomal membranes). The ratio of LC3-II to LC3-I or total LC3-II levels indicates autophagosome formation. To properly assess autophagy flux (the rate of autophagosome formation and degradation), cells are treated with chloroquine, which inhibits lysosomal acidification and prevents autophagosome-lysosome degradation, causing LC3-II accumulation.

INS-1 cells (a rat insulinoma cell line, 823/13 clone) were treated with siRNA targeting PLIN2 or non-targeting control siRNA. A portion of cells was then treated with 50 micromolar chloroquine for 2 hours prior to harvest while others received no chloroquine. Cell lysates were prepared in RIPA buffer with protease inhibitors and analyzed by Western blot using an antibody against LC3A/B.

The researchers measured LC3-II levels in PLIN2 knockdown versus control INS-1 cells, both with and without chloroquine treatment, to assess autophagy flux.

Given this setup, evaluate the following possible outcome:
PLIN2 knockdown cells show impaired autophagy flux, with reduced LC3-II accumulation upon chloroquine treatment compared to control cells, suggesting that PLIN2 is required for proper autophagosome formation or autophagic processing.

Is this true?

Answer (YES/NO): NO